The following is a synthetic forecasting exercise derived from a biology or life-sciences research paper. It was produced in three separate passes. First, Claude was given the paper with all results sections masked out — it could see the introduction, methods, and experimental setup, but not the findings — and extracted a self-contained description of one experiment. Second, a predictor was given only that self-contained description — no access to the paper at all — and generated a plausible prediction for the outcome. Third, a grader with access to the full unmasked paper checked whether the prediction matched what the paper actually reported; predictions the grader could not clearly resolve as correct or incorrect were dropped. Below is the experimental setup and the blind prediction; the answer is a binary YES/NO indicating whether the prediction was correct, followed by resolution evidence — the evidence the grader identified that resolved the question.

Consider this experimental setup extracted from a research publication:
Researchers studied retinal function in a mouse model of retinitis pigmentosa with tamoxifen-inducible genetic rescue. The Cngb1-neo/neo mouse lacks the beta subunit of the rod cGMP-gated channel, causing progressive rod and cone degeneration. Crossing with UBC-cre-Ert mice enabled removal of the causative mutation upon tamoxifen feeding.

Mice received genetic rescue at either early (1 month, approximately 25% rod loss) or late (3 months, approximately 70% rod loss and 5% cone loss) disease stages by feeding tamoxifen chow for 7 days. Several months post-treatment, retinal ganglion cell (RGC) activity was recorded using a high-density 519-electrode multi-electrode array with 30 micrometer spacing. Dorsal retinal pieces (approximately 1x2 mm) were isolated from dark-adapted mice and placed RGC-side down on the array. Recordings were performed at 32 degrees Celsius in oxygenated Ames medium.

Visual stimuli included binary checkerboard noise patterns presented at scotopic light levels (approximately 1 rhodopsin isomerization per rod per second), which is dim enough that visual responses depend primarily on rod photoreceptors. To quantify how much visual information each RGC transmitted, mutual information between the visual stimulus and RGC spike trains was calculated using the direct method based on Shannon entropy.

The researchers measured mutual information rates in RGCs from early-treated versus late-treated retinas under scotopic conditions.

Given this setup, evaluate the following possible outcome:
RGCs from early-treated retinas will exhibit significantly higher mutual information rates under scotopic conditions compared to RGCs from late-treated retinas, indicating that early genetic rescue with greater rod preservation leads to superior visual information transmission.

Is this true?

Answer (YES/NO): YES